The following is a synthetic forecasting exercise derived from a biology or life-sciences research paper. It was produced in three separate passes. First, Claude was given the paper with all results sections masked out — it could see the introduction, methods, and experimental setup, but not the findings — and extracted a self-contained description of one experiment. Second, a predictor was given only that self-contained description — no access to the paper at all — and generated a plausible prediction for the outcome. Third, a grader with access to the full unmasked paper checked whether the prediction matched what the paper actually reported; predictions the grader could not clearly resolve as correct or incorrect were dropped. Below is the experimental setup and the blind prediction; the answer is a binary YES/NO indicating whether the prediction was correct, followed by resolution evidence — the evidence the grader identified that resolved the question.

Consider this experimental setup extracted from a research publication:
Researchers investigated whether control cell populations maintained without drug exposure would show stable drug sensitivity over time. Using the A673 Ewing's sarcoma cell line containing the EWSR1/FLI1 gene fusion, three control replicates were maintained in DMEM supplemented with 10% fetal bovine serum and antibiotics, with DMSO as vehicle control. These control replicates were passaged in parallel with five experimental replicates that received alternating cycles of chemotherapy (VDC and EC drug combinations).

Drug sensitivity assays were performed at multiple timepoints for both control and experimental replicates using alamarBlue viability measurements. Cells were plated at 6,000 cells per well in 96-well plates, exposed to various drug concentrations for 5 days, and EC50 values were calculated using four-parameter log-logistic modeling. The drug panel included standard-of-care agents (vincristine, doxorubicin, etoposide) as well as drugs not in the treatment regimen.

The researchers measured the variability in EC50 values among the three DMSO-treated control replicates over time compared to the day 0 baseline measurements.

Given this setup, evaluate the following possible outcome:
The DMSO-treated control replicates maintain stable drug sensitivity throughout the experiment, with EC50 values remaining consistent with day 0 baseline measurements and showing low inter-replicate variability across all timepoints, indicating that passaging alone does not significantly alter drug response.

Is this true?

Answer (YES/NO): NO